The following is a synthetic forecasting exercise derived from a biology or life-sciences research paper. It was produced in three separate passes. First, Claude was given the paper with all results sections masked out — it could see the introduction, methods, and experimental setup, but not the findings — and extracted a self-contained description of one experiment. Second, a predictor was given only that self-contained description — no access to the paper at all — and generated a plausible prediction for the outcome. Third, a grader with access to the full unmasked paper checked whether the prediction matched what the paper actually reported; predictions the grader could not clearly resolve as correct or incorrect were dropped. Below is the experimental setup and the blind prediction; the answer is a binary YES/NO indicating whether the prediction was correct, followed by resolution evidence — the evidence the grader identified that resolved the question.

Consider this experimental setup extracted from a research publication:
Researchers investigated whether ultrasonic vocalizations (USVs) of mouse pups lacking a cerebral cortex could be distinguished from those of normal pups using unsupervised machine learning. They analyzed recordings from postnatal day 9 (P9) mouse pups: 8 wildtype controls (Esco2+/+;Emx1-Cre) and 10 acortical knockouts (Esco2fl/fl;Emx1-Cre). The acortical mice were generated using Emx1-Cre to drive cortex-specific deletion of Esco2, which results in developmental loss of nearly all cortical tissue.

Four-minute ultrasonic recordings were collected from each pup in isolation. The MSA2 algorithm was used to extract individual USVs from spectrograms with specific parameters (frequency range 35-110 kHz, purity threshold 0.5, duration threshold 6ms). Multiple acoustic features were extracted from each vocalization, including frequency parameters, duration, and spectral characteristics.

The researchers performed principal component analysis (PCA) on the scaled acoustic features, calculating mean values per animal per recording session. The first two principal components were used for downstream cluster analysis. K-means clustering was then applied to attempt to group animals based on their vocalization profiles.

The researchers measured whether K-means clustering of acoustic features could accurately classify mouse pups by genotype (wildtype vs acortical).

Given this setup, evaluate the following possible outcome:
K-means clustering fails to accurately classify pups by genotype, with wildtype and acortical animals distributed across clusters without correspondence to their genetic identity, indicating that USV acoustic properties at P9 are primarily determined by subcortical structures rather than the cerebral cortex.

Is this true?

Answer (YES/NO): NO